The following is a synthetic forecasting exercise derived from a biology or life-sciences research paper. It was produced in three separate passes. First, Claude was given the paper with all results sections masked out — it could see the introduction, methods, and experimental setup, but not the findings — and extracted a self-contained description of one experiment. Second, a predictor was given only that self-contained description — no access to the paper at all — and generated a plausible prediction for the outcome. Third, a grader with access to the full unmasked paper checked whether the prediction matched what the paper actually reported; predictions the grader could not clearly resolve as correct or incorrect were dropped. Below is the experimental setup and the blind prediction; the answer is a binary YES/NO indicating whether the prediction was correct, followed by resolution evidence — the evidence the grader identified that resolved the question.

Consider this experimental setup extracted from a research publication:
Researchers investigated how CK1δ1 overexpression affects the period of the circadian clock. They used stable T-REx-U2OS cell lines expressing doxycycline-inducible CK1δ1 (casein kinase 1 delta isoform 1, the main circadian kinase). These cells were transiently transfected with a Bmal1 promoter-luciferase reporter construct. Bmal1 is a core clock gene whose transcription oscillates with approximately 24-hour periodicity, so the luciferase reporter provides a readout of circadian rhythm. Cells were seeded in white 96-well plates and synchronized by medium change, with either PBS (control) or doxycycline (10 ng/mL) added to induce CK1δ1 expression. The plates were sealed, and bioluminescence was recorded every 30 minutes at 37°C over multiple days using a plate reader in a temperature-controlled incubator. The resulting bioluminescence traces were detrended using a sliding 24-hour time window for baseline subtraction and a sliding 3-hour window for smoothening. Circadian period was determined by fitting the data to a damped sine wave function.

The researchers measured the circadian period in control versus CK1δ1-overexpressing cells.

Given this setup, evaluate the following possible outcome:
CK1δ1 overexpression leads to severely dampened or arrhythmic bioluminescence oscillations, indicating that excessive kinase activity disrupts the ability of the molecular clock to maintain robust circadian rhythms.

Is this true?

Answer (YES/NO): NO